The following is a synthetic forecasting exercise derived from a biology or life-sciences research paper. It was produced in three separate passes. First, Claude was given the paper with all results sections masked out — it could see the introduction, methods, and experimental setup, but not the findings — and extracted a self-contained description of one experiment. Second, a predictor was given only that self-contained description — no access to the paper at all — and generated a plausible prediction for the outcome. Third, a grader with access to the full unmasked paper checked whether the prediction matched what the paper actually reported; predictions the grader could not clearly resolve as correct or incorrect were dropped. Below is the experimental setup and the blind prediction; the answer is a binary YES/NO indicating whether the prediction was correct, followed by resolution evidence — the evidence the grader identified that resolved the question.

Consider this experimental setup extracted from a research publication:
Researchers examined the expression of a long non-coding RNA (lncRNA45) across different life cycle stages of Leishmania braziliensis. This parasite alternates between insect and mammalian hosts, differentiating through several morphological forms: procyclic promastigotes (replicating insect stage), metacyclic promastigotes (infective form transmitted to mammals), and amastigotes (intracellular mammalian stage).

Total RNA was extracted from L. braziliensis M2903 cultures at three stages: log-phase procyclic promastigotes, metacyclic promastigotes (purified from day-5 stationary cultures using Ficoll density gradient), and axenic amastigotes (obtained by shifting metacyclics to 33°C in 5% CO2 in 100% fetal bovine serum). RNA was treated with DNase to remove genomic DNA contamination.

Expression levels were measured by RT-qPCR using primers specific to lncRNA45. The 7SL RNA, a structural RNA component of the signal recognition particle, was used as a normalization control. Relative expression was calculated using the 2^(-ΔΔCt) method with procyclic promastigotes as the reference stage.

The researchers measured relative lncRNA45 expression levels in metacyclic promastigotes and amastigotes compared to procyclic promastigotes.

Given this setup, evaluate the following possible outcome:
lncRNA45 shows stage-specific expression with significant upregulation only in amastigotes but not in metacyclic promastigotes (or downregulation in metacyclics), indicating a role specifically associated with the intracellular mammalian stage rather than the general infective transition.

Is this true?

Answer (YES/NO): NO